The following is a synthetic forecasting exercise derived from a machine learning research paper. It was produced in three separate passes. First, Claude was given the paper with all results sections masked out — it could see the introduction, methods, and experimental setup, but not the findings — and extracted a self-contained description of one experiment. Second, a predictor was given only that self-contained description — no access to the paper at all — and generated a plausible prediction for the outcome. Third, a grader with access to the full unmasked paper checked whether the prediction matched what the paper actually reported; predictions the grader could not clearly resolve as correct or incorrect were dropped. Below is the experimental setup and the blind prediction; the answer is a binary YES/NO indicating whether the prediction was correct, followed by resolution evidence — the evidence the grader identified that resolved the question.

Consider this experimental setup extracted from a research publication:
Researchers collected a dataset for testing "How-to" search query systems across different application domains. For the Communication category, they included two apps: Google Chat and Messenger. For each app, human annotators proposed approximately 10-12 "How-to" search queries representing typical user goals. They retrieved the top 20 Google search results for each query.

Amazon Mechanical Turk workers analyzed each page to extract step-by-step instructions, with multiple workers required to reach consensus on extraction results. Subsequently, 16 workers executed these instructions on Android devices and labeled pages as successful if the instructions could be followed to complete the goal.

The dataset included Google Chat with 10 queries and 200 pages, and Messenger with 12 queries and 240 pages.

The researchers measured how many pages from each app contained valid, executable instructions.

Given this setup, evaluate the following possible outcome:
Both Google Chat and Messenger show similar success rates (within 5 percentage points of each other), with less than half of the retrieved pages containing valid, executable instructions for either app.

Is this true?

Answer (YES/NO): NO